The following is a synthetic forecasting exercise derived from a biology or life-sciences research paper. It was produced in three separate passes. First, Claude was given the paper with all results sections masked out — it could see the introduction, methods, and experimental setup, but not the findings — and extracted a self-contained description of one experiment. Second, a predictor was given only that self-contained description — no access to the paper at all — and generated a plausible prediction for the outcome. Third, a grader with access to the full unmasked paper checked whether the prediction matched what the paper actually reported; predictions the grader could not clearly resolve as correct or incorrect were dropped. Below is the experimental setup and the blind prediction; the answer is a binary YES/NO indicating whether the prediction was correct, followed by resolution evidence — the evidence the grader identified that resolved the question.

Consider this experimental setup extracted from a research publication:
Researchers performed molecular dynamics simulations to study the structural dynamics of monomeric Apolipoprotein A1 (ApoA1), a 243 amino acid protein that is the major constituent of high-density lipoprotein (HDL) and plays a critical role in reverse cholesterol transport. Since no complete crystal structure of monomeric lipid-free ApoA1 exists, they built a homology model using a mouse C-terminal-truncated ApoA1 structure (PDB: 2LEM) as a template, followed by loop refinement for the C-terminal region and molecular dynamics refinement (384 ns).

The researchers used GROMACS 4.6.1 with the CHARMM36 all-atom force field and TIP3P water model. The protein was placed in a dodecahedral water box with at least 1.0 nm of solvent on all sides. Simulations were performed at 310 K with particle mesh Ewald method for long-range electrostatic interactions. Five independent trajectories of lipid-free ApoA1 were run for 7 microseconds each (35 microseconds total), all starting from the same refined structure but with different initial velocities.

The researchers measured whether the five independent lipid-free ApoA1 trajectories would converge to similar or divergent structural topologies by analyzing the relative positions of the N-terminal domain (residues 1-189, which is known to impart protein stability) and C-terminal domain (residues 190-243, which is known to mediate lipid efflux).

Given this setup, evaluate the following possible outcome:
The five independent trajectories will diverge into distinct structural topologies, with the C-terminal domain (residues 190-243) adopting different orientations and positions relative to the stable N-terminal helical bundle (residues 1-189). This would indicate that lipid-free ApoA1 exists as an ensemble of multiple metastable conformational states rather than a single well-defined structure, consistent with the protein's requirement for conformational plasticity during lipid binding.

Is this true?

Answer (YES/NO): NO